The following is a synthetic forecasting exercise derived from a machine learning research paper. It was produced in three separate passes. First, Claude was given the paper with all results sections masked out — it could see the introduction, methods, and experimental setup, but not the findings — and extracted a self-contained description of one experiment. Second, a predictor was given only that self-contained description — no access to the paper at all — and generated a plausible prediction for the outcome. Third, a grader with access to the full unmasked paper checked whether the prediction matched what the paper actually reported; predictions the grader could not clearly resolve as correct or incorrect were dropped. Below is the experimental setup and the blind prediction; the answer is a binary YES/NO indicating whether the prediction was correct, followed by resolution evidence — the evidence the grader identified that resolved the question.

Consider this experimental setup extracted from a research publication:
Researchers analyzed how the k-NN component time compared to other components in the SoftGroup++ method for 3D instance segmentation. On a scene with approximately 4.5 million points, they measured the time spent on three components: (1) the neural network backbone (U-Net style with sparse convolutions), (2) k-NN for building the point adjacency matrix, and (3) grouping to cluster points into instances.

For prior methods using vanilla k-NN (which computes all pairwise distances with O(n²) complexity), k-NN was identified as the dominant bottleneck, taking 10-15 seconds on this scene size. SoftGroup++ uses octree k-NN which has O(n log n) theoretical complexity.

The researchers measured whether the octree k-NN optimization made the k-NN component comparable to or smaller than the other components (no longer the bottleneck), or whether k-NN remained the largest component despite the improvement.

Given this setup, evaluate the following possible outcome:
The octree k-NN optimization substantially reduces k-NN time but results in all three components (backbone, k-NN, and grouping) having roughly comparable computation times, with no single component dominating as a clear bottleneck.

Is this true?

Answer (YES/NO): NO